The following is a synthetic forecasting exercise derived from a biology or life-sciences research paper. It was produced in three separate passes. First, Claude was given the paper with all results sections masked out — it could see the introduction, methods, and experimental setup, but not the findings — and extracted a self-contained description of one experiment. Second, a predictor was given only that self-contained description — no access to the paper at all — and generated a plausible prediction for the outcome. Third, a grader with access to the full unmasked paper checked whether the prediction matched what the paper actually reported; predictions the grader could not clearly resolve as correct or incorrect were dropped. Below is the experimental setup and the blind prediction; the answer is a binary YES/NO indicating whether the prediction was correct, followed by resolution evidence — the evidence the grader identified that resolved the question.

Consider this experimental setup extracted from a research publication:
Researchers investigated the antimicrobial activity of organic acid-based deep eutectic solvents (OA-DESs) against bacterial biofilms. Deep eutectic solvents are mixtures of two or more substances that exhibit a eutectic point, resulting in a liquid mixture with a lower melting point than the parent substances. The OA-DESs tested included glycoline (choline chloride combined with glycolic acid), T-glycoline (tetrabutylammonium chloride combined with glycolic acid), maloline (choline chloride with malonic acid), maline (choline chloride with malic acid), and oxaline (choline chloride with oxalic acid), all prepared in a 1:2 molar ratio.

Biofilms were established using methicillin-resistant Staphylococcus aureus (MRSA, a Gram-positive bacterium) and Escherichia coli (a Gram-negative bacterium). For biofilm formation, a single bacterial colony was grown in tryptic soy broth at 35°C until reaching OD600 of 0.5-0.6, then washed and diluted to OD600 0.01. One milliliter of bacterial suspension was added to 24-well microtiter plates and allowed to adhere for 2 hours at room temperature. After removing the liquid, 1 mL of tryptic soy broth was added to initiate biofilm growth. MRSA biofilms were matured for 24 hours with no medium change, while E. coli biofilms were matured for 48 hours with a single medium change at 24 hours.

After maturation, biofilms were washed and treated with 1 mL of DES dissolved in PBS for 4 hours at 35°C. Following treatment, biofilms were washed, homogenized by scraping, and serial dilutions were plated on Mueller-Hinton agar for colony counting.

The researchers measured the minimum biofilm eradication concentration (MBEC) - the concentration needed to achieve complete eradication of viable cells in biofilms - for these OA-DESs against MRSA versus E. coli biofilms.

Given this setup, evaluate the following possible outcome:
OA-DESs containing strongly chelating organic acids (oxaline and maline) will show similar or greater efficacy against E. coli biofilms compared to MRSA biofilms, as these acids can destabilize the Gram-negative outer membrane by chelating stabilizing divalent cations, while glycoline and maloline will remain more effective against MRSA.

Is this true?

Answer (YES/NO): NO